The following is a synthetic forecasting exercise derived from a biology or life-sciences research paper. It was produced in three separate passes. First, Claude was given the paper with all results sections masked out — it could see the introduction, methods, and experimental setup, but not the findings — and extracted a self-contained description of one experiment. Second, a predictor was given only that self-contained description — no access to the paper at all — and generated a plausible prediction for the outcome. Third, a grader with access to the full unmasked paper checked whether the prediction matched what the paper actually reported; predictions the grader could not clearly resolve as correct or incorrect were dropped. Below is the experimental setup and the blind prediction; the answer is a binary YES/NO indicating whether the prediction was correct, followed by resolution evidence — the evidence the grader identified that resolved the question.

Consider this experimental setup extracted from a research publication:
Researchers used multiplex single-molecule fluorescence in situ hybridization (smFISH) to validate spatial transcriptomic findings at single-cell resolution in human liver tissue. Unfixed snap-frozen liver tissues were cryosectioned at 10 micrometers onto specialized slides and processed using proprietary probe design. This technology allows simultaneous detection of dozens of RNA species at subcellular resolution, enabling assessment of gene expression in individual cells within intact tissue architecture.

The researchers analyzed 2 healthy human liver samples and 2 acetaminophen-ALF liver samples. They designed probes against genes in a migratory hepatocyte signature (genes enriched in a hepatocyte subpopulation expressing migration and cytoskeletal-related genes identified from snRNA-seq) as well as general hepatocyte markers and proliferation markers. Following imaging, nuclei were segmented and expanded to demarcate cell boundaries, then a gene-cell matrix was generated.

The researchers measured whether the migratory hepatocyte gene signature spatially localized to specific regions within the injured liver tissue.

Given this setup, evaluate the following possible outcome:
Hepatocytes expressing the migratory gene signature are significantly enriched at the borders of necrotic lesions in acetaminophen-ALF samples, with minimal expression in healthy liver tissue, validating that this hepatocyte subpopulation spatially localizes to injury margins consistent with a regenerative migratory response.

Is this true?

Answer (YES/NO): YES